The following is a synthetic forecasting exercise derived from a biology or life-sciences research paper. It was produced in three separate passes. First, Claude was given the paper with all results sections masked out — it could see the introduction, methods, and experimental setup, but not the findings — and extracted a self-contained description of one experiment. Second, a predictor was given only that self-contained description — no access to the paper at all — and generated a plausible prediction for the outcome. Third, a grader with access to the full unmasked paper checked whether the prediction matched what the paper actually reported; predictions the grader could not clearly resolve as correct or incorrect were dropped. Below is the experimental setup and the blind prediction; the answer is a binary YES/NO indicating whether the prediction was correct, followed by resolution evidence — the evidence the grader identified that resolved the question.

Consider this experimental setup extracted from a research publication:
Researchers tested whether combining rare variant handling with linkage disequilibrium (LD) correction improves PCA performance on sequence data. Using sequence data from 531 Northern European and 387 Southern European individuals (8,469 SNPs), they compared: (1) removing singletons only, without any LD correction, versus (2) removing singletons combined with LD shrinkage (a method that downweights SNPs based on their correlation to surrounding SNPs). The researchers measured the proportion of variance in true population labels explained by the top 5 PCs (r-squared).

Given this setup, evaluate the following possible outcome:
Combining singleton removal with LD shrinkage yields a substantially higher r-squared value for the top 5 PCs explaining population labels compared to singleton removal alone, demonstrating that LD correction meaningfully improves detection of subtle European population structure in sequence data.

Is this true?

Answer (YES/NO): YES